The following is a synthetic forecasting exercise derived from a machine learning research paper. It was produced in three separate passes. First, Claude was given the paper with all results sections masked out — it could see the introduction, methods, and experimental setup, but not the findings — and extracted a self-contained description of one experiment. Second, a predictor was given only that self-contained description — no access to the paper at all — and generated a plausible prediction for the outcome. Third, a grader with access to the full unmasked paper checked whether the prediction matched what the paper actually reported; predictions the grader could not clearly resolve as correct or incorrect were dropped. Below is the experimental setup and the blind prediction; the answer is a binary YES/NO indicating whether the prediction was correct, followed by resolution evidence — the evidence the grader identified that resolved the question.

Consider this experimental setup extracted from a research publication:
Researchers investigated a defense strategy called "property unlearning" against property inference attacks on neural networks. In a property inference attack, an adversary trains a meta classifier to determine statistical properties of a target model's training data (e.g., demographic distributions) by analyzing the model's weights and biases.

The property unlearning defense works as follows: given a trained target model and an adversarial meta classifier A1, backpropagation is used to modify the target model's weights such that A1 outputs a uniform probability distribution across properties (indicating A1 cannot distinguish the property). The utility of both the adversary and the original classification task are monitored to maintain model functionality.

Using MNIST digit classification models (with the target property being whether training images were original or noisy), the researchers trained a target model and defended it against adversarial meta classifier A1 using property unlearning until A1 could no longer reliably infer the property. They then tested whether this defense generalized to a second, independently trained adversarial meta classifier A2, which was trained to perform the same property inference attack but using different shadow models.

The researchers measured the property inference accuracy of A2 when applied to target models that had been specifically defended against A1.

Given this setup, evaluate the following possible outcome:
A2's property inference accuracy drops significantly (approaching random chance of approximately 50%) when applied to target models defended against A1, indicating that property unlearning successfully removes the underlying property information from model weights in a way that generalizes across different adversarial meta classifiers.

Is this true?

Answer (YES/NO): NO